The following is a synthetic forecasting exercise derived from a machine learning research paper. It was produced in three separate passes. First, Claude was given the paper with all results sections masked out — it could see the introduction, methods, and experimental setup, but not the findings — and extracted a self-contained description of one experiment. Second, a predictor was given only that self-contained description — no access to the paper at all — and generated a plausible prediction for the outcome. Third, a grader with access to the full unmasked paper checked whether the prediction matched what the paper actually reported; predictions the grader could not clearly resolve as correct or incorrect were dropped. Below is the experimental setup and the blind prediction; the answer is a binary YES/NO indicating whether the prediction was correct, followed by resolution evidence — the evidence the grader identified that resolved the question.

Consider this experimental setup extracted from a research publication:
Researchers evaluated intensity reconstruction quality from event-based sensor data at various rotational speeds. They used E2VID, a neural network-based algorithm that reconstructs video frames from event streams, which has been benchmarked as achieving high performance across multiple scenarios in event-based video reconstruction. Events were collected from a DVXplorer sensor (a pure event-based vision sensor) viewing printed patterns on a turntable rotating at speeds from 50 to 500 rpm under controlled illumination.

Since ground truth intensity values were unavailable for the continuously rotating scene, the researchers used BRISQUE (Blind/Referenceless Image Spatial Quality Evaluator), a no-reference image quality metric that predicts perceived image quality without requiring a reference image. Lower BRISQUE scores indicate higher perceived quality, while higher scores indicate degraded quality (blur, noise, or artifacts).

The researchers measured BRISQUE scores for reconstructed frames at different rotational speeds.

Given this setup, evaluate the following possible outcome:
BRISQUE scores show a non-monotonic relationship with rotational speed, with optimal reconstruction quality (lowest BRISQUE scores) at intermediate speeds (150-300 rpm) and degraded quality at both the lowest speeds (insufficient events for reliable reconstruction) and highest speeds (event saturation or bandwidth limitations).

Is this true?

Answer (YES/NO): NO